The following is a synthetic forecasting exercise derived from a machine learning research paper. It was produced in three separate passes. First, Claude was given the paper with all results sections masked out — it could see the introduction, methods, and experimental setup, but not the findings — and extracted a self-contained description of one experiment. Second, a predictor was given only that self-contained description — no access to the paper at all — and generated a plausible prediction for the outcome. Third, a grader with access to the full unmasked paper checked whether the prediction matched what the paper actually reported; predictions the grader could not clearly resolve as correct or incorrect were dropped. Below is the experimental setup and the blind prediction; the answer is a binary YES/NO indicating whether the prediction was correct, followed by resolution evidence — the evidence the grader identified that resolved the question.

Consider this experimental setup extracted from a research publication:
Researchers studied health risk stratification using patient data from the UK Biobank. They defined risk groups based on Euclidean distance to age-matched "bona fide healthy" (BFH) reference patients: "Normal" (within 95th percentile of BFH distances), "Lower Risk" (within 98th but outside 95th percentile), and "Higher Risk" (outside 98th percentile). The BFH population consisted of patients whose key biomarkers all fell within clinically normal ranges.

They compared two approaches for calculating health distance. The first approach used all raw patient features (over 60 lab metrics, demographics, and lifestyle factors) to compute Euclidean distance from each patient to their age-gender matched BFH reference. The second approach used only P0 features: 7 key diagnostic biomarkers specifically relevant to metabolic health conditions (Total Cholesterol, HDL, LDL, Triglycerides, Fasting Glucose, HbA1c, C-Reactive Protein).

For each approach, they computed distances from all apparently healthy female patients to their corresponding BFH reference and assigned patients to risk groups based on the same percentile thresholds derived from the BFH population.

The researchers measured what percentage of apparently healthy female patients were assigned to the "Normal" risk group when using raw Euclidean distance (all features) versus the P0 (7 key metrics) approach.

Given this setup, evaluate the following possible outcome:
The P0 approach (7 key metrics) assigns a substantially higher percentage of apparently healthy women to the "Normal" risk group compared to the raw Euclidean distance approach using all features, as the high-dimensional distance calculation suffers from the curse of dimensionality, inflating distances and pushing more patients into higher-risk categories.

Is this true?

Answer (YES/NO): NO